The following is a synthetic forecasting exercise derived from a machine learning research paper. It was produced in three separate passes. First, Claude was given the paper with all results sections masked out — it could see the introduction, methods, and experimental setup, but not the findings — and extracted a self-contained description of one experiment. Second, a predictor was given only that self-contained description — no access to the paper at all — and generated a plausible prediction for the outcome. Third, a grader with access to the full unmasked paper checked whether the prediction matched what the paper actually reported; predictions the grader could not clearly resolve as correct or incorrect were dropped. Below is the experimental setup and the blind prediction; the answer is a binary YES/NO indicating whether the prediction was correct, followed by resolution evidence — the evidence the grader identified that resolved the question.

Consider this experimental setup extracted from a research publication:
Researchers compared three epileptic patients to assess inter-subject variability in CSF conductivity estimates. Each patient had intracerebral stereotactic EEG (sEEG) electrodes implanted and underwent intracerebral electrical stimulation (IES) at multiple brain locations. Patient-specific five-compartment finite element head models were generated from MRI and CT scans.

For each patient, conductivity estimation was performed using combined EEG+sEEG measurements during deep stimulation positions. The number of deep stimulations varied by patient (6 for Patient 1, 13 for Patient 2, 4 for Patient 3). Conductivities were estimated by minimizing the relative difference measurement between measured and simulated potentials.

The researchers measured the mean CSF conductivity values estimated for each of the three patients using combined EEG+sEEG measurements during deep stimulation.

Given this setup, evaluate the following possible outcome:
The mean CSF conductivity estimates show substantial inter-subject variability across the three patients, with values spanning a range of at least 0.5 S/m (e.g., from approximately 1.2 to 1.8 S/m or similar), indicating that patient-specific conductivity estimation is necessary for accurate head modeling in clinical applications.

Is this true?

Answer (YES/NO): NO